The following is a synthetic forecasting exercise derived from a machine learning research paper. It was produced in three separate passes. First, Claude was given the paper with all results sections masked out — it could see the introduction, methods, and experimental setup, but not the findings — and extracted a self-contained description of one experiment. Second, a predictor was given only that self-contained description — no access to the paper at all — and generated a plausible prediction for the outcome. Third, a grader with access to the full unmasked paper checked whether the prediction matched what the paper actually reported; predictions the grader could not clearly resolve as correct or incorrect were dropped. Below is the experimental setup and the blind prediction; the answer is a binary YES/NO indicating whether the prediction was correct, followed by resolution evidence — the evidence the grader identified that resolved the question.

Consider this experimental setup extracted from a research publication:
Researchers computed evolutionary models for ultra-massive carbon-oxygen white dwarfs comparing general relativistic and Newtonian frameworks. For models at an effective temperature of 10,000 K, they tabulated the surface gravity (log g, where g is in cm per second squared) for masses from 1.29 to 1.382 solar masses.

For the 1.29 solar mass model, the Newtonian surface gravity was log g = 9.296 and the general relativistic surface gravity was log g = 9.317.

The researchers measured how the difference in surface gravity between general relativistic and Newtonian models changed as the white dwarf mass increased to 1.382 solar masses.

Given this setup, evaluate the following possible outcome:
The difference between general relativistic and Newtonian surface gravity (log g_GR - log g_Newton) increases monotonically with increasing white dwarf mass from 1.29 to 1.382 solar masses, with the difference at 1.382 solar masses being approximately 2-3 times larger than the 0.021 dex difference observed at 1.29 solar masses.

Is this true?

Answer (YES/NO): NO